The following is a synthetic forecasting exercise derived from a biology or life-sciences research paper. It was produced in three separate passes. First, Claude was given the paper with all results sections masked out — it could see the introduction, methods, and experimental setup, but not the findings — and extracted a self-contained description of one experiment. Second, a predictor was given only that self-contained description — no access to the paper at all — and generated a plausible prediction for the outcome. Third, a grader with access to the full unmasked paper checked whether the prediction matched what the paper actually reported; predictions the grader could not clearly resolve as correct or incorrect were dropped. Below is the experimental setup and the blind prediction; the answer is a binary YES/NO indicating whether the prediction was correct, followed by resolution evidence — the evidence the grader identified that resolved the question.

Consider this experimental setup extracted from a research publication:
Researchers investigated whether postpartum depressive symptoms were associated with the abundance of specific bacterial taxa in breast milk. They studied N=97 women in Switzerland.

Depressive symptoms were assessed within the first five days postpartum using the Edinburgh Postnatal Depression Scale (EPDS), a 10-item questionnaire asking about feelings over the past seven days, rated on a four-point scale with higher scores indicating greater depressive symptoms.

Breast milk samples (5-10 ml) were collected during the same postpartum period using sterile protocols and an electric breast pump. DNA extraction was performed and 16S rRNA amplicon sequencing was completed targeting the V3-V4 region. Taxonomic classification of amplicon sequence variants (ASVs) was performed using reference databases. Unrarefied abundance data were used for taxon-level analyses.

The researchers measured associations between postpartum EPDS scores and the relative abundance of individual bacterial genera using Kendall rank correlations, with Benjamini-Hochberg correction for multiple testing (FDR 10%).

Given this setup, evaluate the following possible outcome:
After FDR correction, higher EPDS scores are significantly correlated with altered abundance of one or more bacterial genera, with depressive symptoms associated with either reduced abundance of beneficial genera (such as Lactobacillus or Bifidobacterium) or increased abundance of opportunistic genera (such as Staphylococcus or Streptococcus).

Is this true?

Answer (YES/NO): NO